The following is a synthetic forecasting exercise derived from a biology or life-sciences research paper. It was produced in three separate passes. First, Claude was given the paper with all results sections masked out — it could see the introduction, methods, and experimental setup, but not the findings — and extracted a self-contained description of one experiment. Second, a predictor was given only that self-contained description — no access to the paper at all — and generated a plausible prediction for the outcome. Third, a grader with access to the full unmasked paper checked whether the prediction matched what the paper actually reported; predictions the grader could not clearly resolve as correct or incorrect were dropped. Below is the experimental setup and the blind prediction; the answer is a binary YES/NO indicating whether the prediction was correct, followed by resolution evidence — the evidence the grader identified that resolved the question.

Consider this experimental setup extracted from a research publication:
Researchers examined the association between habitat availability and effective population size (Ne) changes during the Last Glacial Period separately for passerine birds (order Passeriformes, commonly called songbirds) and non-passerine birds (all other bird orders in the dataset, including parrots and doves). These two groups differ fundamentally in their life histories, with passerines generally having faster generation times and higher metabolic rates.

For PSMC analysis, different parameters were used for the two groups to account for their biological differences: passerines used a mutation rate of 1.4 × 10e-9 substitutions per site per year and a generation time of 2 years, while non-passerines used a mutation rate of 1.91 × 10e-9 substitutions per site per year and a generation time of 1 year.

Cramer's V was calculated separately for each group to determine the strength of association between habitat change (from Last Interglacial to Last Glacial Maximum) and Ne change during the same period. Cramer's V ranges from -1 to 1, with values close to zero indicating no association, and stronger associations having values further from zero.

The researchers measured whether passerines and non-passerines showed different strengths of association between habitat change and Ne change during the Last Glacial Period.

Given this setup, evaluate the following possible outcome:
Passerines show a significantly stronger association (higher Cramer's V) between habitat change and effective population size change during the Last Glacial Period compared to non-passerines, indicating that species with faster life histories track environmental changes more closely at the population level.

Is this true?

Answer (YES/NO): YES